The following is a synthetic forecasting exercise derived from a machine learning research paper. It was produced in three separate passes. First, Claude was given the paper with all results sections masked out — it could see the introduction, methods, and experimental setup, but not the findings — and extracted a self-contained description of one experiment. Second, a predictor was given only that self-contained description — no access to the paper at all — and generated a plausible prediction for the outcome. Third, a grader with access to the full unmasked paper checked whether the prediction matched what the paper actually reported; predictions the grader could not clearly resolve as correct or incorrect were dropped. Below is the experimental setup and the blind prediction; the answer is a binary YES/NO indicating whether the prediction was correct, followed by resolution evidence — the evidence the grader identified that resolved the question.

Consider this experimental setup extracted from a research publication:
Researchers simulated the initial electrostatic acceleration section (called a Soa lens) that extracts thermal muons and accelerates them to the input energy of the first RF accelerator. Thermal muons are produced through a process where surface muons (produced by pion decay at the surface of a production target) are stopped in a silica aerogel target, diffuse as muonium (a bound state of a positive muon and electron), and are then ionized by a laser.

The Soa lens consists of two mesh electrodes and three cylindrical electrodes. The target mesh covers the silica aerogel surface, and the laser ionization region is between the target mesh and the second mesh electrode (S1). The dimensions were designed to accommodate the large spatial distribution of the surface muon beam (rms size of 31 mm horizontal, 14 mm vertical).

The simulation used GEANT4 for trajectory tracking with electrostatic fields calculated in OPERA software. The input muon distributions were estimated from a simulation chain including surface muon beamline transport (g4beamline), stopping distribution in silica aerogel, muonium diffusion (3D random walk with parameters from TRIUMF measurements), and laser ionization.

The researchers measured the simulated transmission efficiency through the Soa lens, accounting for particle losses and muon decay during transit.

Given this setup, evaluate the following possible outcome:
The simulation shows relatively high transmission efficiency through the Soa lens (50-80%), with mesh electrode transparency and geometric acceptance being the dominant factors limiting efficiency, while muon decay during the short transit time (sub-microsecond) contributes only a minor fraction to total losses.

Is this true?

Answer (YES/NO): NO